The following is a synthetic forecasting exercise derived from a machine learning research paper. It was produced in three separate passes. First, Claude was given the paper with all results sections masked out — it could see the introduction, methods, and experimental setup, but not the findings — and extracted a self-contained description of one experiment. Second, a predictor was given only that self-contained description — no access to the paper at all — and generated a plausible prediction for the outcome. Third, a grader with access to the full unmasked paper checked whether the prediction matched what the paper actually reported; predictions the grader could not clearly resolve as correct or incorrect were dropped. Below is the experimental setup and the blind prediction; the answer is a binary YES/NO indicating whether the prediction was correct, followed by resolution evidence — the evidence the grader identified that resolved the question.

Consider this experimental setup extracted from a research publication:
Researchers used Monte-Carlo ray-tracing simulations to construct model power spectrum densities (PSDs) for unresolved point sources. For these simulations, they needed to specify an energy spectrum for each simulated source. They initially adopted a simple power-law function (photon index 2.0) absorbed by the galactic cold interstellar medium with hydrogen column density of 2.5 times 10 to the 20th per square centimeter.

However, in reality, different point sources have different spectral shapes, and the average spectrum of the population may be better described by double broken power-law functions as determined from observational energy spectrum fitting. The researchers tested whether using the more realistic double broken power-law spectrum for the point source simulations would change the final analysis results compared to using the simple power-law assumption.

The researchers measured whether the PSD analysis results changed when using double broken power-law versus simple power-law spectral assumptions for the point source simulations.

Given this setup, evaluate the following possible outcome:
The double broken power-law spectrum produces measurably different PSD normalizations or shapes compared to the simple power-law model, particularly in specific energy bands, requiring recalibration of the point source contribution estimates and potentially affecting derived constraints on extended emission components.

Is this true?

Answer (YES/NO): NO